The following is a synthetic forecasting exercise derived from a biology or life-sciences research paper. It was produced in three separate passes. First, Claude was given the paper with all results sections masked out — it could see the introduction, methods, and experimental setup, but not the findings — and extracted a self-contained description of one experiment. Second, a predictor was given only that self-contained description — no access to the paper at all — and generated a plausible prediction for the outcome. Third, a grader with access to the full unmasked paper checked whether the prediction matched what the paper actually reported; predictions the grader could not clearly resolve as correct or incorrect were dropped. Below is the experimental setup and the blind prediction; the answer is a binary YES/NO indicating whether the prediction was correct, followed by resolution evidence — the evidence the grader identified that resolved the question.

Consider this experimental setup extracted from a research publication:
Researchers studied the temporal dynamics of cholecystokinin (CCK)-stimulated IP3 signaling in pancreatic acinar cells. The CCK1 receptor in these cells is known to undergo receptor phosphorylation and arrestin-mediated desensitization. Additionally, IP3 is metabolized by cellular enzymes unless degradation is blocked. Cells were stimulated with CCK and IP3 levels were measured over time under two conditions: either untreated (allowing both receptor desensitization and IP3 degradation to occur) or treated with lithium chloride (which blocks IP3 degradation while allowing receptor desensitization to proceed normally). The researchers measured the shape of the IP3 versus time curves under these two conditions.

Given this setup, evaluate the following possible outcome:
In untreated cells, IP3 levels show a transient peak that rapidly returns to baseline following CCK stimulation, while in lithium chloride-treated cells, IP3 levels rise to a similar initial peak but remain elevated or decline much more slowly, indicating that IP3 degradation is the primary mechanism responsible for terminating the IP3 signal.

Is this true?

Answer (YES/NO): YES